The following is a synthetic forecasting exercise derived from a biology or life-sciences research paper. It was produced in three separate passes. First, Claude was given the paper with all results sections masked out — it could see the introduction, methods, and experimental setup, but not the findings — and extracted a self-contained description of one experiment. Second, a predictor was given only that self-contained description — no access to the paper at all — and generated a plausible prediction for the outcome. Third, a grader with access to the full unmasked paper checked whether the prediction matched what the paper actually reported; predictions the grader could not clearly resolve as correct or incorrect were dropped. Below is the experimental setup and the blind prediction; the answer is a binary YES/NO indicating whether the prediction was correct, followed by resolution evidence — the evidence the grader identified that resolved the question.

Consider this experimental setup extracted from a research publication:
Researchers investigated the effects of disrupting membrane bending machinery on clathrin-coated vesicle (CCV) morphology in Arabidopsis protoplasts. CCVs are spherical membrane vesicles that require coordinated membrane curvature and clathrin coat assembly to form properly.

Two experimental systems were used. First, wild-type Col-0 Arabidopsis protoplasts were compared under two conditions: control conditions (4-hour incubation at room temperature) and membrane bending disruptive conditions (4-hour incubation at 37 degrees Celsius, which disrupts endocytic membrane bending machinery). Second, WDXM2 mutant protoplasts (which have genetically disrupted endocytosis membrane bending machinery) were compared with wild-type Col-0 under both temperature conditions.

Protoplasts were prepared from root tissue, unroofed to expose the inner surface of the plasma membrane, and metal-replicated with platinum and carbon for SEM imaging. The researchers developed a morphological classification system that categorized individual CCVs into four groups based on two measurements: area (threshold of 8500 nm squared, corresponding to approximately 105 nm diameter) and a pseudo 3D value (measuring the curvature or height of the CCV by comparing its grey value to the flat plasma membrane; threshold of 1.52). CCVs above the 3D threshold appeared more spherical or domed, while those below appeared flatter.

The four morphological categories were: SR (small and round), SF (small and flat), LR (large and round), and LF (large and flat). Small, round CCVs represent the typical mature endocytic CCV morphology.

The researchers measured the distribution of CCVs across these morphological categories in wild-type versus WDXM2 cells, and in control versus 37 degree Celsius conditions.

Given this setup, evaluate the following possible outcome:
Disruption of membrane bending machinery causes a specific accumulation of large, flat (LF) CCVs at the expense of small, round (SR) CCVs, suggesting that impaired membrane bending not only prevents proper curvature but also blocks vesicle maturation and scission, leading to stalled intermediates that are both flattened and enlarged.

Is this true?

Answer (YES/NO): NO